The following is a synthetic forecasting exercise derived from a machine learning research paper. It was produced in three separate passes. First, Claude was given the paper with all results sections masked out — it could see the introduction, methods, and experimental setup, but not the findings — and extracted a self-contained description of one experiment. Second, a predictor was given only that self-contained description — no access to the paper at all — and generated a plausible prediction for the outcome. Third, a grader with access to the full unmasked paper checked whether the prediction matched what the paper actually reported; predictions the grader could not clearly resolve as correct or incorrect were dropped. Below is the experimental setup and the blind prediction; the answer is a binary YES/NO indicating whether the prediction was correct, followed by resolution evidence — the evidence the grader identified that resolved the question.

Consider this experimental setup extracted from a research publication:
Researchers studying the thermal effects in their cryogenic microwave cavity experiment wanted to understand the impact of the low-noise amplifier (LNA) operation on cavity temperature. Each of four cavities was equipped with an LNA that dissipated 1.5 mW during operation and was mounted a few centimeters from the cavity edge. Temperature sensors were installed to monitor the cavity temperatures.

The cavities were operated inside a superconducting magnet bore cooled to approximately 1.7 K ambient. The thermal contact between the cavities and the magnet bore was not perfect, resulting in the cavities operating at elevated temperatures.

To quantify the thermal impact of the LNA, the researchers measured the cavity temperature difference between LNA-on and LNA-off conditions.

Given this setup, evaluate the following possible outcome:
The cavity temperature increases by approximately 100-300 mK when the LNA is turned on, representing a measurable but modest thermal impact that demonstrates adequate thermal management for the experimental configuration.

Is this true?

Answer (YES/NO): NO